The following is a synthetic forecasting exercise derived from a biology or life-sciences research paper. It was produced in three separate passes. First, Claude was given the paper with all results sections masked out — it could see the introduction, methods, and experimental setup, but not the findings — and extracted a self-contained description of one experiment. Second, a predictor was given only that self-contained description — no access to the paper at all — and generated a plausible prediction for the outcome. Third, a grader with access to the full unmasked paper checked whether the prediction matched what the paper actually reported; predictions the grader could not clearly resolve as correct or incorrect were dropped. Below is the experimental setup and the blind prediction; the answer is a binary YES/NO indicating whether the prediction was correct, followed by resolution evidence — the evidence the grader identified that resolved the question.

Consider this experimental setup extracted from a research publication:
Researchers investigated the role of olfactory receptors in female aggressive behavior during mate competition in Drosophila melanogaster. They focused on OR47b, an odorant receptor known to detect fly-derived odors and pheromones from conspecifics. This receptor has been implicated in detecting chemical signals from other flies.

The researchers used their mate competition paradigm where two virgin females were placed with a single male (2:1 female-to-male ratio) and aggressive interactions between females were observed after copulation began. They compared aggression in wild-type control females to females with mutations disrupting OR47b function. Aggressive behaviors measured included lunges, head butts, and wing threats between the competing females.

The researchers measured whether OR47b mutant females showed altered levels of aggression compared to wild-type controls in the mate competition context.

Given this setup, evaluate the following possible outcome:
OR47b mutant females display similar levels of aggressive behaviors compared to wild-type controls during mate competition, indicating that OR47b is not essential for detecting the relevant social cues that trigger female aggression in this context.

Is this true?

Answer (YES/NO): NO